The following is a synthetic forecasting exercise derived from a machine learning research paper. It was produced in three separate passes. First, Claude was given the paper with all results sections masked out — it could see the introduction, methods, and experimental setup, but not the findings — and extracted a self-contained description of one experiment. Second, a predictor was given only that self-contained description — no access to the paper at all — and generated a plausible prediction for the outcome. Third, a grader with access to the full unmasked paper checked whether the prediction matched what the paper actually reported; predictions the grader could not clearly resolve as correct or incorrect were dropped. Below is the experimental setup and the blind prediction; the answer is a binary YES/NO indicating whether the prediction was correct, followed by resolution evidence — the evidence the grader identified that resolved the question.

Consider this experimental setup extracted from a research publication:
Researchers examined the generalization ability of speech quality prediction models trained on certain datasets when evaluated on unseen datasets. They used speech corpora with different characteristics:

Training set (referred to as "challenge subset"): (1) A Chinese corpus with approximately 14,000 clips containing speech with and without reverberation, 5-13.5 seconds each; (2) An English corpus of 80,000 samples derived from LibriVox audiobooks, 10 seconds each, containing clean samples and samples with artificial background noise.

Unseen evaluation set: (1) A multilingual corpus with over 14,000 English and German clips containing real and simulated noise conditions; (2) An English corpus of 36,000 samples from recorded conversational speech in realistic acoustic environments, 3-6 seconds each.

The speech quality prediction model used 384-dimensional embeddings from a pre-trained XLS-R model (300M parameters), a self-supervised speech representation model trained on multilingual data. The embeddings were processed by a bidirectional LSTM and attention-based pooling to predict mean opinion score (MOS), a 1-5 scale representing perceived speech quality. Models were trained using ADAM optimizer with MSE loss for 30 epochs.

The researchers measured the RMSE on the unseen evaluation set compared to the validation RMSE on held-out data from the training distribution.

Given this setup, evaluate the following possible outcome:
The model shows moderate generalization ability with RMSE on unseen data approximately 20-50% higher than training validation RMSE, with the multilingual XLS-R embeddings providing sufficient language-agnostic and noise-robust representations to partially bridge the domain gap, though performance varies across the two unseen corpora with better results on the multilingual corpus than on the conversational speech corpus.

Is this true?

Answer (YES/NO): NO